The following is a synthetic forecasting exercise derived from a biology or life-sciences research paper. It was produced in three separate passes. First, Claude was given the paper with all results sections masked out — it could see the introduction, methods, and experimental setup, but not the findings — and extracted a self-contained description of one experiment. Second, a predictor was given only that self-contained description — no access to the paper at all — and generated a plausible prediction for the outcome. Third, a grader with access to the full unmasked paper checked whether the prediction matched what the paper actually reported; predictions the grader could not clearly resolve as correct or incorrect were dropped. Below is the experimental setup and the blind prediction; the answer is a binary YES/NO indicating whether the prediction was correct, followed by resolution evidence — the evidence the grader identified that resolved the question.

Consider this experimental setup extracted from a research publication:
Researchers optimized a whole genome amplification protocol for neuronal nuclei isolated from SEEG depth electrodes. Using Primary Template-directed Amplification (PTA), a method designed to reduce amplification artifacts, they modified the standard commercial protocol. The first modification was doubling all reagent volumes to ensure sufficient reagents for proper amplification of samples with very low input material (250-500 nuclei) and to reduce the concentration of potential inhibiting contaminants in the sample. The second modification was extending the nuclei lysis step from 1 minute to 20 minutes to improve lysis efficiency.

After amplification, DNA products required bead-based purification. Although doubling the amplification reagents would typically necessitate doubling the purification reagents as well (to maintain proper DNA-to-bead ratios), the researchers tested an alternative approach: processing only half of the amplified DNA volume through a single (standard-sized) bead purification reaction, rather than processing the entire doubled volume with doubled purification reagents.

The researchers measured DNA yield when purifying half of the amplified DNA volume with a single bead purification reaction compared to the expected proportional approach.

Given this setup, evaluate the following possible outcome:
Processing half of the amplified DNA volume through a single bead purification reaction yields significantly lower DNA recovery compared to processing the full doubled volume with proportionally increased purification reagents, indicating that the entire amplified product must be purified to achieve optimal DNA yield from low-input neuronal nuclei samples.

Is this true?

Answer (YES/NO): NO